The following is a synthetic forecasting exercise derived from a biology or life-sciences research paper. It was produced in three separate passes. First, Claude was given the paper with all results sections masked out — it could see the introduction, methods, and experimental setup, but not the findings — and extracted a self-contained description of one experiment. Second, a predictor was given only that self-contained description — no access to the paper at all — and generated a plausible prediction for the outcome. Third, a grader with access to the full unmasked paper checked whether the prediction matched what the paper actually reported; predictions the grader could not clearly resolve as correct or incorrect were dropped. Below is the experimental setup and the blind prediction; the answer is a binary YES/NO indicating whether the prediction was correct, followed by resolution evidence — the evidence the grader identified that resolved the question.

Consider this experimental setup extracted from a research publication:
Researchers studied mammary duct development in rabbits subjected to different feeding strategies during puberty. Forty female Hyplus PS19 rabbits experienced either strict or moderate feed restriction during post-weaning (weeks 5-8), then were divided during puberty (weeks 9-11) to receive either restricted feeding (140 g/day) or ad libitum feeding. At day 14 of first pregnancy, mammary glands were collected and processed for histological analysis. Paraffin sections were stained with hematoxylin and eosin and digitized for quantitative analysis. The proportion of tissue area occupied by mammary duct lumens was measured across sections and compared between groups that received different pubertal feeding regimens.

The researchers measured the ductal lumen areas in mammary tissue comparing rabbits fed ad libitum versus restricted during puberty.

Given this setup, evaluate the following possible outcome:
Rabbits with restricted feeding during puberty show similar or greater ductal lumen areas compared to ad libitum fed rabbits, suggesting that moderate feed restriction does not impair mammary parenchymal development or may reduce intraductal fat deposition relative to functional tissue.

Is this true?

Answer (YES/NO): YES